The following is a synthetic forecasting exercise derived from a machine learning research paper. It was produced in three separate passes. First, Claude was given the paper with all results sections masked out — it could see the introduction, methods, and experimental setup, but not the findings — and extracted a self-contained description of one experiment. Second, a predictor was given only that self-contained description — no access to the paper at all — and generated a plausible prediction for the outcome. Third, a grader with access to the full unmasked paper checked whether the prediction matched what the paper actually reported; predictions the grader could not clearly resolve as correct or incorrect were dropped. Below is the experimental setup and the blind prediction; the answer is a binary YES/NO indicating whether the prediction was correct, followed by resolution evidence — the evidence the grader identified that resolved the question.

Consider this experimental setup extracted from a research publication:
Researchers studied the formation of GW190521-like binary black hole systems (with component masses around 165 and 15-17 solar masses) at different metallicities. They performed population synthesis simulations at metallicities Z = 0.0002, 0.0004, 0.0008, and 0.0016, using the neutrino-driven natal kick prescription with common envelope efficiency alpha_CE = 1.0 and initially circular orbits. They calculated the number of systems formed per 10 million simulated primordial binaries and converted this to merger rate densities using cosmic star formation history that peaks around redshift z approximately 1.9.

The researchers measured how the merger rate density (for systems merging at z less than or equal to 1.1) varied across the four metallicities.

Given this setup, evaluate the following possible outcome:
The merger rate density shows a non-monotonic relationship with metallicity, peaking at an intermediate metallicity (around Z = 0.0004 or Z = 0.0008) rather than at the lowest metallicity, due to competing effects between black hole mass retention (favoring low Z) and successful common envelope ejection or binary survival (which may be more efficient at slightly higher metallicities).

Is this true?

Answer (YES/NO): YES